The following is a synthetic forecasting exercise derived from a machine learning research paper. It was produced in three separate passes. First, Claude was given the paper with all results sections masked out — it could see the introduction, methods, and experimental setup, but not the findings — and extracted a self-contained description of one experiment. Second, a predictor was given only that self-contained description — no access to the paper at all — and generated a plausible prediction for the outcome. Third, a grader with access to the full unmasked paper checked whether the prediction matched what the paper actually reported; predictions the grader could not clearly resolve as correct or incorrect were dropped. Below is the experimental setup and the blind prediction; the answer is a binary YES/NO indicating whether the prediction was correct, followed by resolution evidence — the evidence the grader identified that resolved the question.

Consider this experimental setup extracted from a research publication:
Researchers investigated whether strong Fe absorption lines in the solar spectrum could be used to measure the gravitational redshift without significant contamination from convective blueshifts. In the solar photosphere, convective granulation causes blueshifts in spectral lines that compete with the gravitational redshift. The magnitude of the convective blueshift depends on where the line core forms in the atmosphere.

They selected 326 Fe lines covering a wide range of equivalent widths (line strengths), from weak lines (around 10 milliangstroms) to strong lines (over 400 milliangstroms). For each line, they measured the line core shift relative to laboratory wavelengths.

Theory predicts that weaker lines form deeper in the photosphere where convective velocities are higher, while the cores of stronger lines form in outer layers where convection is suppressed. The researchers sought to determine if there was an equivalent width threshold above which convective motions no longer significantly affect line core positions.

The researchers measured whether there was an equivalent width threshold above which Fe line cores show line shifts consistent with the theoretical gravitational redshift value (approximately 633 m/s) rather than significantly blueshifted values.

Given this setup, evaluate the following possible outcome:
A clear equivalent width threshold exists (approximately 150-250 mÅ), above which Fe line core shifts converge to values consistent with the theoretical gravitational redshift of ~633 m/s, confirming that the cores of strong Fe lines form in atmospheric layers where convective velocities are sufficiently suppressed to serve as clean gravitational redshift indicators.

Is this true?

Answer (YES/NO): YES